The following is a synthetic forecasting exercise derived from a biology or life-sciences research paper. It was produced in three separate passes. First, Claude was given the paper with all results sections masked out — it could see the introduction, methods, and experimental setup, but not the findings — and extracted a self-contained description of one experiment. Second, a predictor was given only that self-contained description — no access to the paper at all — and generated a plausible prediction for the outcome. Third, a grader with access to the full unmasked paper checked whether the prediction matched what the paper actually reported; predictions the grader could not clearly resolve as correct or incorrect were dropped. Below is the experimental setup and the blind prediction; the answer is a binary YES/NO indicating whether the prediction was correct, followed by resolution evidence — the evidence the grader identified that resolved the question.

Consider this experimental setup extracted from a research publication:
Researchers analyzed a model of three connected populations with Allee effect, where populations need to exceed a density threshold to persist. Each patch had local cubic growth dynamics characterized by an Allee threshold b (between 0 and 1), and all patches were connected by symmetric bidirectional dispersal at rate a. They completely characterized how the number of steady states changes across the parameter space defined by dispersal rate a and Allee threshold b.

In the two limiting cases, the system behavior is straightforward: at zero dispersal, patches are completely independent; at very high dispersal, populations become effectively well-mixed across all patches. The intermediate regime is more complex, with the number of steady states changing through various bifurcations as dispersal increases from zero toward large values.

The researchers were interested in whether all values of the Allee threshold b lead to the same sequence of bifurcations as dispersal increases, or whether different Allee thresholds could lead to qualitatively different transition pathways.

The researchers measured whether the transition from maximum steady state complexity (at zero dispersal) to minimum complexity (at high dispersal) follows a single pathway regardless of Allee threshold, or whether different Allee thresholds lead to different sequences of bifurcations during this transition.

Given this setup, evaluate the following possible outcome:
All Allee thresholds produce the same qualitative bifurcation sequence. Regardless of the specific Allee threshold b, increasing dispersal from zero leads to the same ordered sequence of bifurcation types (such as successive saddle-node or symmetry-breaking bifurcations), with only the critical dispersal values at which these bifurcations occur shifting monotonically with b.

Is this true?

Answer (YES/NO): NO